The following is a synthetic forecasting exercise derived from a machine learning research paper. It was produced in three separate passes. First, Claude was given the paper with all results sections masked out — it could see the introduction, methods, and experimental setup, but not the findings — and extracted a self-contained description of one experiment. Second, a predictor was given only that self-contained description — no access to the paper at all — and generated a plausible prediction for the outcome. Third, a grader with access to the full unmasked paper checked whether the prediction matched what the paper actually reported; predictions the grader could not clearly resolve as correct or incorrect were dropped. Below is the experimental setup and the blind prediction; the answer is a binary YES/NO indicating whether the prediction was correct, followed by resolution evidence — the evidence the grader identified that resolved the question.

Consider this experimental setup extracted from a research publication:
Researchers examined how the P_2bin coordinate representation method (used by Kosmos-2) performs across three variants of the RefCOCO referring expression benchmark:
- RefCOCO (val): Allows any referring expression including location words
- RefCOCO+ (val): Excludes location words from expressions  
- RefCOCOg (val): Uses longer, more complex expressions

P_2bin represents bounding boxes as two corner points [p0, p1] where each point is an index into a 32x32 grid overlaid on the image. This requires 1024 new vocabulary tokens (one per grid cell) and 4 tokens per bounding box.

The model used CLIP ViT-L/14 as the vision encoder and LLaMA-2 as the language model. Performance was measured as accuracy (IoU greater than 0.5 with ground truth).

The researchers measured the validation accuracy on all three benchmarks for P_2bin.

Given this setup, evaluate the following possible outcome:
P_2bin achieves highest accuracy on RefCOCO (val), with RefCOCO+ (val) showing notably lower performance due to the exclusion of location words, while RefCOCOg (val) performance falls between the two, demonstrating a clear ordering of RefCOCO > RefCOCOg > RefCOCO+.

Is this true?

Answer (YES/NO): YES